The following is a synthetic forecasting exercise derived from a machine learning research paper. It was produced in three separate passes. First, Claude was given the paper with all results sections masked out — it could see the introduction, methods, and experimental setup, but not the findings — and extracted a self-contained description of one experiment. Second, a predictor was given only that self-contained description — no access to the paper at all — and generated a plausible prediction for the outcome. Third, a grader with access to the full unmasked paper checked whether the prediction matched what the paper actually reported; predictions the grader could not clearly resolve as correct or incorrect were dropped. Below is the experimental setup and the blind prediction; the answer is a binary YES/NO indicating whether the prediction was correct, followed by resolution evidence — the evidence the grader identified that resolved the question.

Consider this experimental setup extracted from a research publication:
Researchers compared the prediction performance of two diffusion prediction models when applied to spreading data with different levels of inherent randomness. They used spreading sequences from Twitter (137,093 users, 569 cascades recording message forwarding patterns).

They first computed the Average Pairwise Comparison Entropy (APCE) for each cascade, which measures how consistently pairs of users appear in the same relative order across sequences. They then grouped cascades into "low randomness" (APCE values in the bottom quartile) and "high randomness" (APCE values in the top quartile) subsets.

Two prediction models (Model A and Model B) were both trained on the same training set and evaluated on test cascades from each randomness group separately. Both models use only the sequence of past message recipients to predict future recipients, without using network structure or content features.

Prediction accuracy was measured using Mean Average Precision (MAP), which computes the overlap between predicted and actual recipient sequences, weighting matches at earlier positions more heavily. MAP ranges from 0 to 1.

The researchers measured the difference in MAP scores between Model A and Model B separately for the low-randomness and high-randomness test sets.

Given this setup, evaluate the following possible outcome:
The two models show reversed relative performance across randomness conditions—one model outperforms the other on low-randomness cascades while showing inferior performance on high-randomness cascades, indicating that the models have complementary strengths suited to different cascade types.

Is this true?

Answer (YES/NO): NO